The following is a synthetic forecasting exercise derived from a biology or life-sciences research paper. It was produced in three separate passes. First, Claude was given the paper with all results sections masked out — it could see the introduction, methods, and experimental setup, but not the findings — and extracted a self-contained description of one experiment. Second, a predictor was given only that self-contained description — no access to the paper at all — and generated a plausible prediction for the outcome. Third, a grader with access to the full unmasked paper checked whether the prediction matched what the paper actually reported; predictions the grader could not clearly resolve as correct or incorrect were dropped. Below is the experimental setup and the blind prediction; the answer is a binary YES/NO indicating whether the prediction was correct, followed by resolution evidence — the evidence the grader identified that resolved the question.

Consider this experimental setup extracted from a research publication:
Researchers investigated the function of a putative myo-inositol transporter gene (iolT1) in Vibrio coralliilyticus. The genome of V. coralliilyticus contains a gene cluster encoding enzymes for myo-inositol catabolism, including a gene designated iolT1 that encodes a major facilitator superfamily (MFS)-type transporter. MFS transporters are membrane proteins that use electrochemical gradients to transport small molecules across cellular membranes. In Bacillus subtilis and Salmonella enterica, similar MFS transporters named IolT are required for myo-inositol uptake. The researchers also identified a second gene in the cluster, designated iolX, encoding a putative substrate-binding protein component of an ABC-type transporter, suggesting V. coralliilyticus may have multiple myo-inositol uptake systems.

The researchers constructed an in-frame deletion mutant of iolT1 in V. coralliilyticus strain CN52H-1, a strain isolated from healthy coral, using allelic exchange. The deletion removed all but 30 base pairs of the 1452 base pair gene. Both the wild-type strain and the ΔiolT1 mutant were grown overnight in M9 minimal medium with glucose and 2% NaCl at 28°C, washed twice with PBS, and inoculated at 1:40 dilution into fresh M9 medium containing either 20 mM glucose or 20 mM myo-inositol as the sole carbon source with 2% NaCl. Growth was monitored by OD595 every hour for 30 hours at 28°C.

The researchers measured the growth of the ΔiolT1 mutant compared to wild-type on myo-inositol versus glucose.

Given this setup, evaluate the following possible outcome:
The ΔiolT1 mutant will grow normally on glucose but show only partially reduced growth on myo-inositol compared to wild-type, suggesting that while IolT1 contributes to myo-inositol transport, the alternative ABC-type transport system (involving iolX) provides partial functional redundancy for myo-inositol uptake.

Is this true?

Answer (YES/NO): YES